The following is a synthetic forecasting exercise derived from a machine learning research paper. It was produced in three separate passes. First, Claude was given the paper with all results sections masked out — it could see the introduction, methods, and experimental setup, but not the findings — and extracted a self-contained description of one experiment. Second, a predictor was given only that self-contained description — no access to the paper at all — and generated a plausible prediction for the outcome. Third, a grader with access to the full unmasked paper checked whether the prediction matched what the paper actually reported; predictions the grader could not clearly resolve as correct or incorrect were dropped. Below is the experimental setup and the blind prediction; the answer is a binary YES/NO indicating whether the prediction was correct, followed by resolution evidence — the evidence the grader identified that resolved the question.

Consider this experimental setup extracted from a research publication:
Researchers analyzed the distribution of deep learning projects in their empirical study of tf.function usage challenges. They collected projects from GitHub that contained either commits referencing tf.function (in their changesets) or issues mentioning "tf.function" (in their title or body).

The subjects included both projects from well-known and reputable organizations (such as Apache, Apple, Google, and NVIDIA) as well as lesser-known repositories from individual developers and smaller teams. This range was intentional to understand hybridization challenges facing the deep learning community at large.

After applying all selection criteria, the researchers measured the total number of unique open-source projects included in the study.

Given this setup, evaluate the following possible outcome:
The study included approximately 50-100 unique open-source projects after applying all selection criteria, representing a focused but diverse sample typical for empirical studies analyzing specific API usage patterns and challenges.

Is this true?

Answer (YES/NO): NO